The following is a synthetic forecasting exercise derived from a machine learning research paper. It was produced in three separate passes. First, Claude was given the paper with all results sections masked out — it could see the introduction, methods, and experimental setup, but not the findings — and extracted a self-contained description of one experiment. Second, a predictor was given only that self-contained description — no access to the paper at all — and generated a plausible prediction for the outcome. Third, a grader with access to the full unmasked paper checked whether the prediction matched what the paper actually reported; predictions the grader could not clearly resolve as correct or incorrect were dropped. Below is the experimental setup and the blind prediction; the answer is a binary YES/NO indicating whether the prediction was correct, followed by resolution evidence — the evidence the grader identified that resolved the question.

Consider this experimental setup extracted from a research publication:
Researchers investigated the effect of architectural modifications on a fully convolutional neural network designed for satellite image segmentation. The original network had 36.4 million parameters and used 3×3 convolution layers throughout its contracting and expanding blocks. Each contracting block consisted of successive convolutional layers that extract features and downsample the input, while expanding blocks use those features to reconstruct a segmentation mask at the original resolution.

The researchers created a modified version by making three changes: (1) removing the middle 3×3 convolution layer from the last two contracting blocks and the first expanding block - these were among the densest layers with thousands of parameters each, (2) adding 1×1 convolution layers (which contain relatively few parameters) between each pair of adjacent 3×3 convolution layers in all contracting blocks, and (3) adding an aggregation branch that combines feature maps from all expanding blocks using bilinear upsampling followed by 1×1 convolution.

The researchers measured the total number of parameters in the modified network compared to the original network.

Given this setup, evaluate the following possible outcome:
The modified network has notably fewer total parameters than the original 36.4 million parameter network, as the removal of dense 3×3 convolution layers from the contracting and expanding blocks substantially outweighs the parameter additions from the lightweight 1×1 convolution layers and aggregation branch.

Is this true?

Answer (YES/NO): YES